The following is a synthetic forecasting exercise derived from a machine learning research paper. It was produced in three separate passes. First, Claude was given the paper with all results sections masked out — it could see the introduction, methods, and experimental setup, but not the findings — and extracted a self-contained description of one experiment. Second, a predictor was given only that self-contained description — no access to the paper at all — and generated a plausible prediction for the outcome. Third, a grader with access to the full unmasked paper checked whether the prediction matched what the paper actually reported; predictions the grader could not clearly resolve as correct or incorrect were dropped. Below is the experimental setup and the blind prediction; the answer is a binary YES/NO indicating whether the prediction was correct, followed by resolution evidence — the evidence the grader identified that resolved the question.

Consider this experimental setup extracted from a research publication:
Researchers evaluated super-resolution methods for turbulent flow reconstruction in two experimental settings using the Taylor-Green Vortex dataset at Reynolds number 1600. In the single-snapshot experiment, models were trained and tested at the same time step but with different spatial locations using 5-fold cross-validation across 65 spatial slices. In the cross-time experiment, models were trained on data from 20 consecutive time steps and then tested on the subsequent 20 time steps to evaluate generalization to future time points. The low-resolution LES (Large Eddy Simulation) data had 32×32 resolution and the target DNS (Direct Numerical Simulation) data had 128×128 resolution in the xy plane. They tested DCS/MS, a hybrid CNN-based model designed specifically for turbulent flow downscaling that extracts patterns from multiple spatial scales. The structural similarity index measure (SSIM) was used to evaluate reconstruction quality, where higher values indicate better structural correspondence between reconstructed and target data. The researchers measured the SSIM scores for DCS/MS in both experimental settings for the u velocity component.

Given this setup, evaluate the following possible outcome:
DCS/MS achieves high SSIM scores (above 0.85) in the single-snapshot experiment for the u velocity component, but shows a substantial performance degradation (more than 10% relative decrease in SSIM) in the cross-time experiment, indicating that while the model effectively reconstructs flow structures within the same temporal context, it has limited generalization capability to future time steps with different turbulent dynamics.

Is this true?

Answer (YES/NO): NO